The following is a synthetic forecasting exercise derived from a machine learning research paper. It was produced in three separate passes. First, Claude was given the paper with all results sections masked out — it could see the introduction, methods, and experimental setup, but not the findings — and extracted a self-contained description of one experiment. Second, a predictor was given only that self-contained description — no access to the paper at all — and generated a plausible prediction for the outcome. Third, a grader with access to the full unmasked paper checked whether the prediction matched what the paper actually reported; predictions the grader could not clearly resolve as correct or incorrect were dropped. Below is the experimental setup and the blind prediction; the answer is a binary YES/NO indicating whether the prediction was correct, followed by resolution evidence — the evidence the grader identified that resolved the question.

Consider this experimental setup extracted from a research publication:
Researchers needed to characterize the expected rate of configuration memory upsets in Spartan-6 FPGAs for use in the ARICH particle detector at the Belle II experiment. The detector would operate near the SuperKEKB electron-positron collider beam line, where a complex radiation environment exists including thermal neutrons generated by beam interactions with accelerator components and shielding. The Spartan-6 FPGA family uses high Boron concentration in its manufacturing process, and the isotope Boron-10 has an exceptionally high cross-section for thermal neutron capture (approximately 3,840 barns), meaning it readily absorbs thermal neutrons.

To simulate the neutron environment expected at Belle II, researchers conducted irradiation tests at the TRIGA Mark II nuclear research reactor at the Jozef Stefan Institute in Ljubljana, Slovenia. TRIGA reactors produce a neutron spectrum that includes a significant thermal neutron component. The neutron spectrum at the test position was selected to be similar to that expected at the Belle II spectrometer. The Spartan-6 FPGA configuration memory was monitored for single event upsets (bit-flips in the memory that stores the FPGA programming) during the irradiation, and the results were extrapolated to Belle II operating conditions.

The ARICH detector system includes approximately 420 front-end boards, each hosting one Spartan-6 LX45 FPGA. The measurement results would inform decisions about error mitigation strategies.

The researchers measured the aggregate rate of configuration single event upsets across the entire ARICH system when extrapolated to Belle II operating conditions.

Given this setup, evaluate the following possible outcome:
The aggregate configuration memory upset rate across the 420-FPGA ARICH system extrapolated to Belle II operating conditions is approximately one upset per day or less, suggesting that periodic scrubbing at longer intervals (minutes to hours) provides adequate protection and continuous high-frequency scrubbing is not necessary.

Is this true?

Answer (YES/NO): NO